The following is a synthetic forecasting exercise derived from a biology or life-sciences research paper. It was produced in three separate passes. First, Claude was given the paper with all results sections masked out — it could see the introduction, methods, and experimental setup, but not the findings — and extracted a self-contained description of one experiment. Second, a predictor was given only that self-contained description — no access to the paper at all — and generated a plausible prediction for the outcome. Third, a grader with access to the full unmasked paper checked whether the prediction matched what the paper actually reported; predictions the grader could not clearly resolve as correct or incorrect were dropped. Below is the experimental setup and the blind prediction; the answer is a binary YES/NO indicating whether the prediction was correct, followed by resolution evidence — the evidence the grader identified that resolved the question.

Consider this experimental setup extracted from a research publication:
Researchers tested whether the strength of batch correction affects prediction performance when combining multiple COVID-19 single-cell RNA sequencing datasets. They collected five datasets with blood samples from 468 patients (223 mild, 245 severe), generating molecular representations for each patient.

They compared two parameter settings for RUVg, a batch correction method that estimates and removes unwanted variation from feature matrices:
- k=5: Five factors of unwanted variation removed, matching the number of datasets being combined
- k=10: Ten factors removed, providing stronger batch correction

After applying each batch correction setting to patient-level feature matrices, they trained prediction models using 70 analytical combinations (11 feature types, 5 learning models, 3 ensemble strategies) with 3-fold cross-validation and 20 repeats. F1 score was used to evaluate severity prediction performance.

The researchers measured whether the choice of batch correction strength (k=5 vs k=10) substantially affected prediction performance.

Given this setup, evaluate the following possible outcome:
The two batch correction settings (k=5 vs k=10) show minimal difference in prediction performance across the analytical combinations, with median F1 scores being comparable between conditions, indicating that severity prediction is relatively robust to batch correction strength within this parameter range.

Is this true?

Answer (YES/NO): NO